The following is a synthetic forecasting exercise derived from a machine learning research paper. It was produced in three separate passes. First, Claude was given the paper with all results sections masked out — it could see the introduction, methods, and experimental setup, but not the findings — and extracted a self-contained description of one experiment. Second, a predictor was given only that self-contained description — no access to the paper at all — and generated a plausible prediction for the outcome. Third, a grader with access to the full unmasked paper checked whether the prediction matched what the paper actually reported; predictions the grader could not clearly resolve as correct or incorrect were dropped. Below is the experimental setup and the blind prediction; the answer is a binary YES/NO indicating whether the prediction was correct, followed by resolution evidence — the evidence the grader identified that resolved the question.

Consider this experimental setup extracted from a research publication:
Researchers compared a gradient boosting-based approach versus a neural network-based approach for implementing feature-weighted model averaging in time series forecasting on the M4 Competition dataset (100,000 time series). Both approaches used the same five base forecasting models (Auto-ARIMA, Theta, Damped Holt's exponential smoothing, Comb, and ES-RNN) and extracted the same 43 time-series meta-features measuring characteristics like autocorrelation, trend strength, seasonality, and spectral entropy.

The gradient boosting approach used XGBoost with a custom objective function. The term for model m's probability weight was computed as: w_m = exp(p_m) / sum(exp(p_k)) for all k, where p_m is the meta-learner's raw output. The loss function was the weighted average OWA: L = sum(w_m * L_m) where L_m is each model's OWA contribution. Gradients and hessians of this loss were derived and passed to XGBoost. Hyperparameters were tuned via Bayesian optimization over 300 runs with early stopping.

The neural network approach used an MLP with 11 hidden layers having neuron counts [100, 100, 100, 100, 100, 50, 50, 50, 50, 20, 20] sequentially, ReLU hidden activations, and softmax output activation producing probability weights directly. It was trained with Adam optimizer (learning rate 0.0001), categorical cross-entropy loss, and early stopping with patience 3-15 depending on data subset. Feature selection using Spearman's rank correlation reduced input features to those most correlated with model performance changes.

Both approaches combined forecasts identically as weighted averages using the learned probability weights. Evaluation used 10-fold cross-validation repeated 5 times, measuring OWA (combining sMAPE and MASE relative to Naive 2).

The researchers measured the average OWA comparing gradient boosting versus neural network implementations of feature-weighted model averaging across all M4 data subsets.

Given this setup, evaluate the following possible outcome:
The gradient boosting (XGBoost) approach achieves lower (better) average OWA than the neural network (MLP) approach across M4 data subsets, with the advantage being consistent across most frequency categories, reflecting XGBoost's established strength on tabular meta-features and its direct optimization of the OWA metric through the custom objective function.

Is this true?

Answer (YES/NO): YES